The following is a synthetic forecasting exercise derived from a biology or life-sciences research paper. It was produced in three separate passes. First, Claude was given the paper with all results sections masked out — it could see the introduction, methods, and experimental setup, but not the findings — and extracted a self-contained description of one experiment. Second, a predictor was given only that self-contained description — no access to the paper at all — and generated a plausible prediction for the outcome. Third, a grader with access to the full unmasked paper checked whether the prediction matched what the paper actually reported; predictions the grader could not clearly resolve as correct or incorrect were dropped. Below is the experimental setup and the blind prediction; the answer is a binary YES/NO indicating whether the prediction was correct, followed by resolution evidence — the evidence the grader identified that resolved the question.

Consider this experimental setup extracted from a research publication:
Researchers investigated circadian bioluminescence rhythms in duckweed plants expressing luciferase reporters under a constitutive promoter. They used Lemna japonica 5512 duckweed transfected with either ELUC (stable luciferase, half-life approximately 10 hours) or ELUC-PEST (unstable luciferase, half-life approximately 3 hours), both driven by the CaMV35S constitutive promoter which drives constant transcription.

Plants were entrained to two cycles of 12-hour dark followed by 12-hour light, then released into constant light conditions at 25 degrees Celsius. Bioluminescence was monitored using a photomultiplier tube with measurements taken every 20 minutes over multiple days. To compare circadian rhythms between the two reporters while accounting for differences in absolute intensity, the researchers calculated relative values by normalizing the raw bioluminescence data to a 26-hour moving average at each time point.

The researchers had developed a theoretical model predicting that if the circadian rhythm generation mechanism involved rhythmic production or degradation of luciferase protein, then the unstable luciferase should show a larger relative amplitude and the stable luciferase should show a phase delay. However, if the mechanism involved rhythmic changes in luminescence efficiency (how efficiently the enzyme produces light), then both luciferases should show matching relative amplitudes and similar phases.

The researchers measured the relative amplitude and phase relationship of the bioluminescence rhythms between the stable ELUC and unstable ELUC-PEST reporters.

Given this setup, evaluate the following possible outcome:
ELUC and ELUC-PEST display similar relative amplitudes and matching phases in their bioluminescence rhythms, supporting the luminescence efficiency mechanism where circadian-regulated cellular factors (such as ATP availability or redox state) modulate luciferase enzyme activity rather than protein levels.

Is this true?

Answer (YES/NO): YES